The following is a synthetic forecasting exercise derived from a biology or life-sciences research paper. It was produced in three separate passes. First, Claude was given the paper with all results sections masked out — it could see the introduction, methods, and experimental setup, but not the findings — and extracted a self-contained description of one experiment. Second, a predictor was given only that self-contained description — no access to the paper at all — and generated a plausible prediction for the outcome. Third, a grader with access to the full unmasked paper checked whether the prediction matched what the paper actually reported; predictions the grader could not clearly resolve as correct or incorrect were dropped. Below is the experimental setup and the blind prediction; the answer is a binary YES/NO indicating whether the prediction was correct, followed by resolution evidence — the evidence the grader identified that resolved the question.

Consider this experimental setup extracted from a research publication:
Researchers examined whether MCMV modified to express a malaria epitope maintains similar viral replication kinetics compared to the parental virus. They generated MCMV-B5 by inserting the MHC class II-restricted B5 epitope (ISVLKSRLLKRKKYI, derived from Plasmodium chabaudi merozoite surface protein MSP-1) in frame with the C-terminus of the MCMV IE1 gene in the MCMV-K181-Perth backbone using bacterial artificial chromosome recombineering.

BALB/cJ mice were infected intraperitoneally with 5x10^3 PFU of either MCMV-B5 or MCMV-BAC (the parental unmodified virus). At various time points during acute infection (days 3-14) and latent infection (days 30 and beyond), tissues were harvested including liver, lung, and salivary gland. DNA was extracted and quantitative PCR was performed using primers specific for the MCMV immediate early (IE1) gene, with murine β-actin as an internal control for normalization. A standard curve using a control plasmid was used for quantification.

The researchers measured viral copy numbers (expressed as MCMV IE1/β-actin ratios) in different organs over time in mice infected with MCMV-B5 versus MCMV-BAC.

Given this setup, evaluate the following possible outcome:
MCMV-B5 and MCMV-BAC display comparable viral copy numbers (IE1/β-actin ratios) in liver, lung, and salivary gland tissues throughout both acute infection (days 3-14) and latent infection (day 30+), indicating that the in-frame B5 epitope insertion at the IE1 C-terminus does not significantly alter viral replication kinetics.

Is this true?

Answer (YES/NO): YES